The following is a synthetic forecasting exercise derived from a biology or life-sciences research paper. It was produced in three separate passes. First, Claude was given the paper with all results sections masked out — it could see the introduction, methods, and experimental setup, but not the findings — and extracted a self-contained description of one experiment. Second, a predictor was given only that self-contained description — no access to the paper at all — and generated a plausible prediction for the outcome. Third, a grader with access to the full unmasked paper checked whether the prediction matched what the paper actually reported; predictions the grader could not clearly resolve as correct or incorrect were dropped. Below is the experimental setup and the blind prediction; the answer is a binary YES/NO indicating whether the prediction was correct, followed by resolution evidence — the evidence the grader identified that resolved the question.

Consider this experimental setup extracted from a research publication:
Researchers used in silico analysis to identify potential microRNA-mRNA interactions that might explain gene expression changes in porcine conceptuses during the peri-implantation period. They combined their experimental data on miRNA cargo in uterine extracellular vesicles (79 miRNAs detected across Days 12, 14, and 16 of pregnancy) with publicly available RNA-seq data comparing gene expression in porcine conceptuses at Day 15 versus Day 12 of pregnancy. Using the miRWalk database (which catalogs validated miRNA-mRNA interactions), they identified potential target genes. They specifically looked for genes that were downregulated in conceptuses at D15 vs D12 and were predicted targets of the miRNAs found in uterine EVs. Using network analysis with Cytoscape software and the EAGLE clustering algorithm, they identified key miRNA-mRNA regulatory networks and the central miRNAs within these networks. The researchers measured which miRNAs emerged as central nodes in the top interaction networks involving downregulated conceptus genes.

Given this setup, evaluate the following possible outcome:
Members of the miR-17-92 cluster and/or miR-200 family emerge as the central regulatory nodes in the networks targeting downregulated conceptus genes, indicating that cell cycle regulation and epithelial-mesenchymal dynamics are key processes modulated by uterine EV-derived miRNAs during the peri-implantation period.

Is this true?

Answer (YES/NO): NO